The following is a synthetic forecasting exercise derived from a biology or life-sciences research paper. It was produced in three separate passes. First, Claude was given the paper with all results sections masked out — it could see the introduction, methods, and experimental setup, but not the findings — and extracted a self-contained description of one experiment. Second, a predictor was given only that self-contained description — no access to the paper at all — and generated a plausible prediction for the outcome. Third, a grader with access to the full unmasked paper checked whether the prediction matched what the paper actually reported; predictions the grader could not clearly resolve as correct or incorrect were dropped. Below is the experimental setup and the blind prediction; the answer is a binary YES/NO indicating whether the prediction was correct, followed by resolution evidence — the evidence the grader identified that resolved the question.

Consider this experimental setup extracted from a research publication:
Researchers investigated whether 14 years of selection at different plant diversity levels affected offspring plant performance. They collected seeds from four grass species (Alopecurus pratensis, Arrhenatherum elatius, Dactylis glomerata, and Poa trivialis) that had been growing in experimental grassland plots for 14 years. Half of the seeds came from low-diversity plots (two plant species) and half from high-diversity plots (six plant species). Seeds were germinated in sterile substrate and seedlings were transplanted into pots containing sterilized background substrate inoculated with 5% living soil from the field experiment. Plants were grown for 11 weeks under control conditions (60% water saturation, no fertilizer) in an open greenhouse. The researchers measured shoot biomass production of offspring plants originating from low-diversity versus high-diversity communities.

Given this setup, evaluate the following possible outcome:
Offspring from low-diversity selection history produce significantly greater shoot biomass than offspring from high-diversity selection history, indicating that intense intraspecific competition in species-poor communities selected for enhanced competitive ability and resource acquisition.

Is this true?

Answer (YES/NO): NO